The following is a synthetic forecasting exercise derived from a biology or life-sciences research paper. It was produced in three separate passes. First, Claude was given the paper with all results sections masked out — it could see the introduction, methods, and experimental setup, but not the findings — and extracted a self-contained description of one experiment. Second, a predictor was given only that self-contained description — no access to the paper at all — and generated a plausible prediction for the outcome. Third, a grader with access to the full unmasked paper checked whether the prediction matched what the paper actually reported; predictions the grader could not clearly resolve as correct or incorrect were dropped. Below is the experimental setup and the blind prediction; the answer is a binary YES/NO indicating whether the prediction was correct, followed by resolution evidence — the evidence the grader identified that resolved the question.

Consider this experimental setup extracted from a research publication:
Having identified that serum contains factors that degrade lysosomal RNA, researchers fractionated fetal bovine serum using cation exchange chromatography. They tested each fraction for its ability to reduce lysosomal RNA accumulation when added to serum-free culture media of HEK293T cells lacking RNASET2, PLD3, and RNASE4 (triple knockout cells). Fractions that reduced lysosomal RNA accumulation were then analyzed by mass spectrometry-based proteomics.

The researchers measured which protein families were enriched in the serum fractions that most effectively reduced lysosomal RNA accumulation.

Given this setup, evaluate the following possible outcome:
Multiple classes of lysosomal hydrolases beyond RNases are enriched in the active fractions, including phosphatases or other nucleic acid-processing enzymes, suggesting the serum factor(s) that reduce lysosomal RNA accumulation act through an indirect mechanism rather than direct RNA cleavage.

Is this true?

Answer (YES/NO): NO